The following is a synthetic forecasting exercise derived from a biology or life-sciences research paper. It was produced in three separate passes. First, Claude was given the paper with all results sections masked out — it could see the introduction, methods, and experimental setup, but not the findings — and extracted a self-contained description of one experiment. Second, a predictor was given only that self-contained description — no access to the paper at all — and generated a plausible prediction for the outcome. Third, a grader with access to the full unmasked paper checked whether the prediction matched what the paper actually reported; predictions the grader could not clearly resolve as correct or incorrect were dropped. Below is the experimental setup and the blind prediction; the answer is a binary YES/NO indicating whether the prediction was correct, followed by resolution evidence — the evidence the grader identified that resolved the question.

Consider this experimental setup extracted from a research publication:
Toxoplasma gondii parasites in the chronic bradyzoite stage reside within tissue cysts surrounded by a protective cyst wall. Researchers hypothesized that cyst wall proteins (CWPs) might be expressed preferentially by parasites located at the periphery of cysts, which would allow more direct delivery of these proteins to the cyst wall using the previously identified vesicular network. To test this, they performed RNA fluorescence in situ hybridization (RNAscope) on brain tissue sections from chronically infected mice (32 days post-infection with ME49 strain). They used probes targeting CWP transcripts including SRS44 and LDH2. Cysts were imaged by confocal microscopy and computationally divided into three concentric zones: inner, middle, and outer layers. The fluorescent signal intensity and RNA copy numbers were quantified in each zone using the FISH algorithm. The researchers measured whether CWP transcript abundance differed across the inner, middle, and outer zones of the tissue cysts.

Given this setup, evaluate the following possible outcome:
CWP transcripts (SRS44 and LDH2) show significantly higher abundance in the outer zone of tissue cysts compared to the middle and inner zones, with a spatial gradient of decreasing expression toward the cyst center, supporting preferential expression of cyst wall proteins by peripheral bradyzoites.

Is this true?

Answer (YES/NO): NO